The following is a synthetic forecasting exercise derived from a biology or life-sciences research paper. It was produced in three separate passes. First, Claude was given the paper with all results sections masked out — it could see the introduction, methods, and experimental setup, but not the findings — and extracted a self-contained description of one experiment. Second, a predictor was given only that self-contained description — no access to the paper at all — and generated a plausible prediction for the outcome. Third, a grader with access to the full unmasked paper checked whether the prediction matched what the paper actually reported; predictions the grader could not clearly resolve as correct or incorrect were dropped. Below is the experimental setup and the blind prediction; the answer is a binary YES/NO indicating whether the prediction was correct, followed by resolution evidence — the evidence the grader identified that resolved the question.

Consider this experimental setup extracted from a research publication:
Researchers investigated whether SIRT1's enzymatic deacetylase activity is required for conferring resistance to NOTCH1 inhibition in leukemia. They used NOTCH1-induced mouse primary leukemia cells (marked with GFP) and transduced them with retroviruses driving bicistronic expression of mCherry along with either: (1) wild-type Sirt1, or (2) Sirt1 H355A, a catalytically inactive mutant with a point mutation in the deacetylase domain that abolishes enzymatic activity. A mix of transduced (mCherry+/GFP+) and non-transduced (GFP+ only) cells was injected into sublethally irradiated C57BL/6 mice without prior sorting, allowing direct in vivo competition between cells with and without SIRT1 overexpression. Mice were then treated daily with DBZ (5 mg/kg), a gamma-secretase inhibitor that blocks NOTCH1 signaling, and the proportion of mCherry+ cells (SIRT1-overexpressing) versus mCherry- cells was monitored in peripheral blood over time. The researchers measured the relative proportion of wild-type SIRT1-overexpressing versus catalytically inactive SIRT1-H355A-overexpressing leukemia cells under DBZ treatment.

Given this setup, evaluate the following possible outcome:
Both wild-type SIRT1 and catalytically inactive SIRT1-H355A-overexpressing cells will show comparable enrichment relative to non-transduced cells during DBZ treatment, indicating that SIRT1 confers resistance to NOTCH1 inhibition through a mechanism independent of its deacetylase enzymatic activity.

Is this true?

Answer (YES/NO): NO